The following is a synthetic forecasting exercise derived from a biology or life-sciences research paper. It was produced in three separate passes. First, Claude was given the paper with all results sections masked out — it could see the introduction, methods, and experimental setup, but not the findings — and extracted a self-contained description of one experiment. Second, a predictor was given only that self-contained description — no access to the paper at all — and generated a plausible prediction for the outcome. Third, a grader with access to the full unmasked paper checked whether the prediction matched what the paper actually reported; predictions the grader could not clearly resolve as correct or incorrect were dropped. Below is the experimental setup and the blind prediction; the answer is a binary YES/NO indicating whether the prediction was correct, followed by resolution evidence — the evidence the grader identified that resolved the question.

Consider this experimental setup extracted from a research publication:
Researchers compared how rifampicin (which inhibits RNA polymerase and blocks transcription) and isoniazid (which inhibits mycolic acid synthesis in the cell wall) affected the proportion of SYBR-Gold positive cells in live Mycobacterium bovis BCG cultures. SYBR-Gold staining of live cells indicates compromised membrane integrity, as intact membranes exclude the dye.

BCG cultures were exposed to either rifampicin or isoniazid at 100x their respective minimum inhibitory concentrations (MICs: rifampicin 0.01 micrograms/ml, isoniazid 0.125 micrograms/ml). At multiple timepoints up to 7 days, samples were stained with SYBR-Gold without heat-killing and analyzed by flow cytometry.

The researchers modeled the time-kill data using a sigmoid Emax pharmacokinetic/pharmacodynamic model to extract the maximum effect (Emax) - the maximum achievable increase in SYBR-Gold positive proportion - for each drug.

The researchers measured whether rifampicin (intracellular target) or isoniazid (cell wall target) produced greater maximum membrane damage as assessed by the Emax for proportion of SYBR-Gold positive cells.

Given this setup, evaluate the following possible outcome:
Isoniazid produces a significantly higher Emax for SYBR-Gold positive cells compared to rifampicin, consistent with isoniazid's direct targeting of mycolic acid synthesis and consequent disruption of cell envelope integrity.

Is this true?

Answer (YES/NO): YES